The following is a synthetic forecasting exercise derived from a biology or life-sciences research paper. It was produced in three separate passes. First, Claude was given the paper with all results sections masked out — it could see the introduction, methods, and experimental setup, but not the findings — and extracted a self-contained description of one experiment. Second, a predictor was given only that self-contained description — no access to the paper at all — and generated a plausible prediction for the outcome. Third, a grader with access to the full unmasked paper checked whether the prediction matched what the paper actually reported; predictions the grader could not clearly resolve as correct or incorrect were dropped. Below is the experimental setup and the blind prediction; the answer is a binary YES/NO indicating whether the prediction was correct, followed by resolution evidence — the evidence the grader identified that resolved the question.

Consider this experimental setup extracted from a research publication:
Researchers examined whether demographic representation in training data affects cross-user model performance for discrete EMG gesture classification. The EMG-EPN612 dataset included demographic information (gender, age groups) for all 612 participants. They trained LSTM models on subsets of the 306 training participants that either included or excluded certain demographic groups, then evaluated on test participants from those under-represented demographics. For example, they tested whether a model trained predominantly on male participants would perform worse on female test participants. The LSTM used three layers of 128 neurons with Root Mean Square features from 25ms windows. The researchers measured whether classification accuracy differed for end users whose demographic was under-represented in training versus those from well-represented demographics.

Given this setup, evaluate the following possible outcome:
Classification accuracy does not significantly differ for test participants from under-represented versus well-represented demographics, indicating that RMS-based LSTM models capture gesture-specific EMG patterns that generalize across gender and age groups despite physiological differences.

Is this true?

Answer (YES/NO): NO